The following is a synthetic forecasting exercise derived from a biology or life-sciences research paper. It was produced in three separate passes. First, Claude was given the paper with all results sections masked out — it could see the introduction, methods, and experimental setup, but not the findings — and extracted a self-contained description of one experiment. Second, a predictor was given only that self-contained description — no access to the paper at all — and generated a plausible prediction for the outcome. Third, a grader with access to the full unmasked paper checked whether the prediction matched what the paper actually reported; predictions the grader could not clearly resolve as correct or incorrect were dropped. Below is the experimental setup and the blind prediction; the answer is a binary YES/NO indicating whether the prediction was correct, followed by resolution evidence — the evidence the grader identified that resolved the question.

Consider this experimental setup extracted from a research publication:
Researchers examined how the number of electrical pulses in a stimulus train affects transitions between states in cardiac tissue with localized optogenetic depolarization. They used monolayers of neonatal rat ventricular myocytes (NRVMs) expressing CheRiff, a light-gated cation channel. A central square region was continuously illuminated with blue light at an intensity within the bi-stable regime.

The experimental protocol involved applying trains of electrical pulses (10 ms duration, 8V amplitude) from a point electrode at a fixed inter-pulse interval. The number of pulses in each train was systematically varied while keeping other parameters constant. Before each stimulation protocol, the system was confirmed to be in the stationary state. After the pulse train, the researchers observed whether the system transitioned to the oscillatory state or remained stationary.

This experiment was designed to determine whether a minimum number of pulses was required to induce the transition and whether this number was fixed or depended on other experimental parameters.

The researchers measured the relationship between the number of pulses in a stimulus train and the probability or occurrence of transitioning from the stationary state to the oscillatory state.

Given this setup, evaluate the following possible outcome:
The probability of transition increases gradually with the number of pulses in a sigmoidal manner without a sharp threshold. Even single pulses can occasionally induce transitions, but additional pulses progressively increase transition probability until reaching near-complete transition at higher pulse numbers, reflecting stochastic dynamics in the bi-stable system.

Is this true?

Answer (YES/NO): NO